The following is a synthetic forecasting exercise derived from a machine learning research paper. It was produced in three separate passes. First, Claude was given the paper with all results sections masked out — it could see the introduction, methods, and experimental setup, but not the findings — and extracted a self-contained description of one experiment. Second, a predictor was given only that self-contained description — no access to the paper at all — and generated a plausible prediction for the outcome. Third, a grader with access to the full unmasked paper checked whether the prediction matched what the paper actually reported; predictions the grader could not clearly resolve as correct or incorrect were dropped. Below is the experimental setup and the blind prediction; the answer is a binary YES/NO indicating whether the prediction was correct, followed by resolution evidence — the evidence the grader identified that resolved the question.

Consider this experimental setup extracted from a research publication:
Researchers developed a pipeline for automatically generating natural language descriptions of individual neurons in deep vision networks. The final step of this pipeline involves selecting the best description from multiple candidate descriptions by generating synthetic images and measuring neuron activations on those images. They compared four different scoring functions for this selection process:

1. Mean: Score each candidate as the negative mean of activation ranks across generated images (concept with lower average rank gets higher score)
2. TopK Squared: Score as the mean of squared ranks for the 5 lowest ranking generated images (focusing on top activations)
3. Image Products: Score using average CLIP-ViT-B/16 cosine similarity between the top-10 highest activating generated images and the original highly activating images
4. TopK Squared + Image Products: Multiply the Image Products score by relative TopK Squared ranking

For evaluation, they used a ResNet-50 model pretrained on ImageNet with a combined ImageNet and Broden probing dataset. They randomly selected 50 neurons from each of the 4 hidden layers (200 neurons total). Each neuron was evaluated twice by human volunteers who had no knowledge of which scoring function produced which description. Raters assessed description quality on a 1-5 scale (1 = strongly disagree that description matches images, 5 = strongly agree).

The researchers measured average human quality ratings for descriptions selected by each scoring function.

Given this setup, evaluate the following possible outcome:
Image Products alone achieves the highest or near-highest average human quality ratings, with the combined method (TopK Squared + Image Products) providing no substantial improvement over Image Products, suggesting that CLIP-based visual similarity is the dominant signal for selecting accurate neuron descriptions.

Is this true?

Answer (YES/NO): NO